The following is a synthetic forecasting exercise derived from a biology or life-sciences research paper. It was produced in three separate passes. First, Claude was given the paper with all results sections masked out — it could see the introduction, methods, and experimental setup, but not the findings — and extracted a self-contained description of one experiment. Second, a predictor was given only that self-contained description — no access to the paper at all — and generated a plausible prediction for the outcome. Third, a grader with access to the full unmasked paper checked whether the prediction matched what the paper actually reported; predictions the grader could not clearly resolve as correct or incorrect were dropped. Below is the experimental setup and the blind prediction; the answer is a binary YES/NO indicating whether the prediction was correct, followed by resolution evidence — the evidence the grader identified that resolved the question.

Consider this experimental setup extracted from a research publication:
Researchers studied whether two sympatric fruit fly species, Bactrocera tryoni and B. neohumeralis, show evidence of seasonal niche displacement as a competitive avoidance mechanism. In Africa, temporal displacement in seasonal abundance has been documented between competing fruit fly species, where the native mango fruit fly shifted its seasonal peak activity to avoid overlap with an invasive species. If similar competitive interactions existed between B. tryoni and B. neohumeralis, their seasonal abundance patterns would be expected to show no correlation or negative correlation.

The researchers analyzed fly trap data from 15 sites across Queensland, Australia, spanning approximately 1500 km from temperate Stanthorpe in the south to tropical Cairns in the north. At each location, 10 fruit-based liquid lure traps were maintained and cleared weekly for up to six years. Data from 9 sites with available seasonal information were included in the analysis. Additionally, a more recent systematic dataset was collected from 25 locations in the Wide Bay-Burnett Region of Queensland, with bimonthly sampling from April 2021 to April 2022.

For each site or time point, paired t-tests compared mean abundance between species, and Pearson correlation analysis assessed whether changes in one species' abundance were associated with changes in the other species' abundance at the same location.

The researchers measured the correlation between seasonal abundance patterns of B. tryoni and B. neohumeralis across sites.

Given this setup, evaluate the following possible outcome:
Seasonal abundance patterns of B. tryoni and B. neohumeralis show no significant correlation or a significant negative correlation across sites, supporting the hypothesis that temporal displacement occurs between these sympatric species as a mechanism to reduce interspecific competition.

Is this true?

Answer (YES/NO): NO